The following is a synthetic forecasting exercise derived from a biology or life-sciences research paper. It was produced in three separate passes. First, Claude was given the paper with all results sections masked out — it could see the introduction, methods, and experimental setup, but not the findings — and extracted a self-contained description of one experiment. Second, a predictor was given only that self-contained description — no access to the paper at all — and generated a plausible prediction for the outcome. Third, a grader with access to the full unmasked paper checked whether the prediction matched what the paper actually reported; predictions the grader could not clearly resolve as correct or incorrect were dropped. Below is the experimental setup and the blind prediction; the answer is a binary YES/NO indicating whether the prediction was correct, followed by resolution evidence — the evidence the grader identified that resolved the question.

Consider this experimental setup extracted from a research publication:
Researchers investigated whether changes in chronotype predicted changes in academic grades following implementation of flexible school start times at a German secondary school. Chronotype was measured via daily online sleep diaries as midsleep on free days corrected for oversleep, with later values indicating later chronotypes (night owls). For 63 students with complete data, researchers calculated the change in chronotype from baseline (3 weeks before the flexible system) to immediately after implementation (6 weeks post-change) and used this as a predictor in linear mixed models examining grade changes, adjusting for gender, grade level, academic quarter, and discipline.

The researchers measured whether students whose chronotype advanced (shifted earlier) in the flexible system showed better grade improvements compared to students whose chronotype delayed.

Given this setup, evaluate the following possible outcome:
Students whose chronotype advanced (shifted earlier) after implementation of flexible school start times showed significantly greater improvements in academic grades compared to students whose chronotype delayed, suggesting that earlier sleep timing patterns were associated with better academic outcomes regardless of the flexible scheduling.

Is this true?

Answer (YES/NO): NO